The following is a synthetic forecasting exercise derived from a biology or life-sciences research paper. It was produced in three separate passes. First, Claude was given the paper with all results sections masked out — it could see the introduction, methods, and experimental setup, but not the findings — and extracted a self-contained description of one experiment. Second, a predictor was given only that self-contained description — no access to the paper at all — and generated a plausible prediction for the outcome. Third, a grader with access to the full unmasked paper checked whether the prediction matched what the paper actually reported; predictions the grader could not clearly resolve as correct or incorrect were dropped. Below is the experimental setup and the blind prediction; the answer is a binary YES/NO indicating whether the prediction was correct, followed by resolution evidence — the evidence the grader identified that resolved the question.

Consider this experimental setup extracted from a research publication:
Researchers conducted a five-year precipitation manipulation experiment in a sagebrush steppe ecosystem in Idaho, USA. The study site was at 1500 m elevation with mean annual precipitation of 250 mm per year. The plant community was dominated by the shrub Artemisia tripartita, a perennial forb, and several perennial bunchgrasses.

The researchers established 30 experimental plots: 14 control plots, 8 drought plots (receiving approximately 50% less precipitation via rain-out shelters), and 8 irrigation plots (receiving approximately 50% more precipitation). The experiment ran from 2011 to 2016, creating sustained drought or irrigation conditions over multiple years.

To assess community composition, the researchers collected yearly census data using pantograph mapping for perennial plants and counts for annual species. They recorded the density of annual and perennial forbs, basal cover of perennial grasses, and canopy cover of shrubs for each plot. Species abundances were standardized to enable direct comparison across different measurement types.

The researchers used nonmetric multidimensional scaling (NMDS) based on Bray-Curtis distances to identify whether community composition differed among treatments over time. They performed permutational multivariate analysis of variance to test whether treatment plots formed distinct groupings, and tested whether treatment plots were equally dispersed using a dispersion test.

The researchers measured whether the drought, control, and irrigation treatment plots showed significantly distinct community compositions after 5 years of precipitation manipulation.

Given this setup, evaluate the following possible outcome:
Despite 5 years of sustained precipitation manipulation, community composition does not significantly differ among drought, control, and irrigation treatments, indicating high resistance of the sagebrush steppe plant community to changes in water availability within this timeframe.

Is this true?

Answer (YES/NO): YES